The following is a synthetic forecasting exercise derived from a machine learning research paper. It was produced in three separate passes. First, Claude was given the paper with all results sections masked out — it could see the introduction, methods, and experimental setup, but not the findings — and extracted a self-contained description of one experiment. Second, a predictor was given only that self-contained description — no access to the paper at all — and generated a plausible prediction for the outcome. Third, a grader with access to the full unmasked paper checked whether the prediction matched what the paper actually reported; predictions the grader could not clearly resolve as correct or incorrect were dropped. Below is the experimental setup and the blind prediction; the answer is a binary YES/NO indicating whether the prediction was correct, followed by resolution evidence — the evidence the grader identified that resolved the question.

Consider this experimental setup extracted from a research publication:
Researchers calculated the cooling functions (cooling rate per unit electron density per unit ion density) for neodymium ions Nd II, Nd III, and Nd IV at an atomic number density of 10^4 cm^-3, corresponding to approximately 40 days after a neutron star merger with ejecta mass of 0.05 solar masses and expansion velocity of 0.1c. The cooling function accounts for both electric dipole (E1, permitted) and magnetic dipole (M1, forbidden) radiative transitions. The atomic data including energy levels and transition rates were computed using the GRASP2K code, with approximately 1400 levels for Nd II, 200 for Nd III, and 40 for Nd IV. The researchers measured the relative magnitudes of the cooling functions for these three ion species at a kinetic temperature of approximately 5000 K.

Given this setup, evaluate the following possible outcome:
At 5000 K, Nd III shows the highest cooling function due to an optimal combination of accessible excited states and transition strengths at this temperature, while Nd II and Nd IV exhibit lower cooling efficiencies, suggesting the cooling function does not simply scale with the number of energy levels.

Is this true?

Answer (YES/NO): NO